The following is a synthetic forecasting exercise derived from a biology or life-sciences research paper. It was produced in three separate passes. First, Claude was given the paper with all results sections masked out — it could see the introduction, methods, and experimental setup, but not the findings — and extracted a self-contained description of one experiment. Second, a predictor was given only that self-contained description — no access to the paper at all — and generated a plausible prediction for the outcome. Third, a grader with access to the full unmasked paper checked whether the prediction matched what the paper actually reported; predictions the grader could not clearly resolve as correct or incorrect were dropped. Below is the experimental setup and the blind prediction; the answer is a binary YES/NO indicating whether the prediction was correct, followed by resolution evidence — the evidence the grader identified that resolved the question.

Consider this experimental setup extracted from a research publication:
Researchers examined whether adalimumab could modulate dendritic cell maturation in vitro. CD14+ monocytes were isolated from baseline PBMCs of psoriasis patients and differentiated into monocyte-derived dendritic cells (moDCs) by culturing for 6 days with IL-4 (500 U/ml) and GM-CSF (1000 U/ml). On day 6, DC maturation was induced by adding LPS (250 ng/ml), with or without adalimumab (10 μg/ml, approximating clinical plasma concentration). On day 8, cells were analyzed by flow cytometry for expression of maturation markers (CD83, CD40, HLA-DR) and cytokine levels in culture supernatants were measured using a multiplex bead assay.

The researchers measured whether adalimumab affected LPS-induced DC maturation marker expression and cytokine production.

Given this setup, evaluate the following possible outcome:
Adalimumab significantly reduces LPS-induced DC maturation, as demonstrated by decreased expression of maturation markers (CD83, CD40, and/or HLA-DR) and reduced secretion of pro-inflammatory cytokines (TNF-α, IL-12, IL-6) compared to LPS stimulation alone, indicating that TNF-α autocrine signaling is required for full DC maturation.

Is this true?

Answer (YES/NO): NO